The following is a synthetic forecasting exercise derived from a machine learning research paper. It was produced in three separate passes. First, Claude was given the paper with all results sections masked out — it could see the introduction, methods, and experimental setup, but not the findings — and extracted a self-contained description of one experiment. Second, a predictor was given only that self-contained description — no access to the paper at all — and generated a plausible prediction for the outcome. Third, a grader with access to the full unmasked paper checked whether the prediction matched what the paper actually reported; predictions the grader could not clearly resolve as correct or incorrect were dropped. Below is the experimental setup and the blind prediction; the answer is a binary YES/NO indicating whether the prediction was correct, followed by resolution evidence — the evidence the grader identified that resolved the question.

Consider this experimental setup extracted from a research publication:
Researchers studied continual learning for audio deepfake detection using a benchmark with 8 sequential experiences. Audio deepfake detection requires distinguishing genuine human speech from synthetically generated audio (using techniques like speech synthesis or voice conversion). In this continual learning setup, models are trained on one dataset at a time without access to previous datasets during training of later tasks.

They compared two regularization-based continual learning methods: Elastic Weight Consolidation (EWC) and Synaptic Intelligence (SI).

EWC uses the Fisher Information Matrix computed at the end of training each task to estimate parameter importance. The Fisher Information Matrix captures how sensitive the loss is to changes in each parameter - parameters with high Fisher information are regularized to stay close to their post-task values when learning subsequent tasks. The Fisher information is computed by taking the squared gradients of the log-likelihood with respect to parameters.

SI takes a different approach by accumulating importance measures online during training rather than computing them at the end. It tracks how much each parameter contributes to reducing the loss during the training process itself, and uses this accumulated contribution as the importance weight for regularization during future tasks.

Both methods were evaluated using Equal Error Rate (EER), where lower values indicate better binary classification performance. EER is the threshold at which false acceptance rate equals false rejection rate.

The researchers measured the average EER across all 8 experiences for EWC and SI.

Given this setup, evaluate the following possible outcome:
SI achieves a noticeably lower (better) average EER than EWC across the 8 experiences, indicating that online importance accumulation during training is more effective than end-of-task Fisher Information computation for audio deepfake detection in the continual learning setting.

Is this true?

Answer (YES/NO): NO